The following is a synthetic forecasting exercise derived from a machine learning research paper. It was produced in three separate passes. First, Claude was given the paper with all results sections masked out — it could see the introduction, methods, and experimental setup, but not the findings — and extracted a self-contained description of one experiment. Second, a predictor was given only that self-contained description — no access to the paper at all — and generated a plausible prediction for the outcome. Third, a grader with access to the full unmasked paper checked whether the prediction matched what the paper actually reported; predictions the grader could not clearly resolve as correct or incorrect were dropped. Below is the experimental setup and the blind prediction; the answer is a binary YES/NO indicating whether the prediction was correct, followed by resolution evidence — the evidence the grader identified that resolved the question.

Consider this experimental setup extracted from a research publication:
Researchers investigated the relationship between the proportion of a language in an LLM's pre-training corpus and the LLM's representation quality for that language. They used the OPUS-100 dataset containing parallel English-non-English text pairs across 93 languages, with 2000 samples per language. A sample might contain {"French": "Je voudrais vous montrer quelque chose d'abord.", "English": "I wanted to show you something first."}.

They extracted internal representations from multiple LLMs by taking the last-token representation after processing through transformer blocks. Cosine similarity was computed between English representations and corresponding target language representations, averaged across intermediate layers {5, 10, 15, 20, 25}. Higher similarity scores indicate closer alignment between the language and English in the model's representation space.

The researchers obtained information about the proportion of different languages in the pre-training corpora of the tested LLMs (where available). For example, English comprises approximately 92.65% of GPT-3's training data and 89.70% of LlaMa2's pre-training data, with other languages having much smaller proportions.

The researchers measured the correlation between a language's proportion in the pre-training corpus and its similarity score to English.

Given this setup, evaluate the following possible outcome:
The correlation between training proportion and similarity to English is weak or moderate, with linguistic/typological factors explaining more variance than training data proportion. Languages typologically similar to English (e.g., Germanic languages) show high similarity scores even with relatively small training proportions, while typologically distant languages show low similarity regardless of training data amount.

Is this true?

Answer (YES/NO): NO